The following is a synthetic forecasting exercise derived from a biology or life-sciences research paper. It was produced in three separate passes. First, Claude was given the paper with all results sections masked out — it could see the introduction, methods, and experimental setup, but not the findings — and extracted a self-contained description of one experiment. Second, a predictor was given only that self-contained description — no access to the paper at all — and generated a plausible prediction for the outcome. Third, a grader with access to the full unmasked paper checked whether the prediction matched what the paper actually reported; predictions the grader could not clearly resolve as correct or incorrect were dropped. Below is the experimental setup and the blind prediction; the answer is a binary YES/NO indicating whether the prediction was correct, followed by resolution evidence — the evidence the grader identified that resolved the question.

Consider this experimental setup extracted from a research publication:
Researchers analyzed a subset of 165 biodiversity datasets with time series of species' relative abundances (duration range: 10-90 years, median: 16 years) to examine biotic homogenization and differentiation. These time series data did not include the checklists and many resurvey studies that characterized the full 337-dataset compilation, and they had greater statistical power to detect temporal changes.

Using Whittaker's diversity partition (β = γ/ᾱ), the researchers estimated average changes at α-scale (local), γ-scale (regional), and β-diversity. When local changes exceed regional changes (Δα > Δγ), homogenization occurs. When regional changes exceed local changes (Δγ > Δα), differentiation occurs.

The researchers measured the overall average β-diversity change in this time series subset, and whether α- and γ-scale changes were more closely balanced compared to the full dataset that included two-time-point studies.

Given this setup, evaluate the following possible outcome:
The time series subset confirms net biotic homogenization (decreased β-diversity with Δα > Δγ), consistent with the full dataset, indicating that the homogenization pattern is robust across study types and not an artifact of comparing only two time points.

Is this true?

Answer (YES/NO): NO